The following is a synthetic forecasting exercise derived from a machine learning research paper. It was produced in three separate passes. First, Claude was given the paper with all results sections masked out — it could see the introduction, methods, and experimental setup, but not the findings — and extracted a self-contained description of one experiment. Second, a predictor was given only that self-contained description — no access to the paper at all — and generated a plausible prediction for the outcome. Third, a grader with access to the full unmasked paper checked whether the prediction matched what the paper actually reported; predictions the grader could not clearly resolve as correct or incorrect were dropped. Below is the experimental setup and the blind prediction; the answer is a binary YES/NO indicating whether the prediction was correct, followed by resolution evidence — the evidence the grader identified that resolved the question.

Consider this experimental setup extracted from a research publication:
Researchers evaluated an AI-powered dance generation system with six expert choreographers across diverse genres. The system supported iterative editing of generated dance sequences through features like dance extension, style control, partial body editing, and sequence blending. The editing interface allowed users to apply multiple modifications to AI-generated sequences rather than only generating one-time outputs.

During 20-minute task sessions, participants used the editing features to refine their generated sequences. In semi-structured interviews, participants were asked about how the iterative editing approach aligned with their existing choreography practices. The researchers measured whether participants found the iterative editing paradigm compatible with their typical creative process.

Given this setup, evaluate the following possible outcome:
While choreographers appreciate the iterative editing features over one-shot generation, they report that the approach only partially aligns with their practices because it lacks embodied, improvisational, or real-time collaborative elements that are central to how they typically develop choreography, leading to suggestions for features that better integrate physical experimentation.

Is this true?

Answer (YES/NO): NO